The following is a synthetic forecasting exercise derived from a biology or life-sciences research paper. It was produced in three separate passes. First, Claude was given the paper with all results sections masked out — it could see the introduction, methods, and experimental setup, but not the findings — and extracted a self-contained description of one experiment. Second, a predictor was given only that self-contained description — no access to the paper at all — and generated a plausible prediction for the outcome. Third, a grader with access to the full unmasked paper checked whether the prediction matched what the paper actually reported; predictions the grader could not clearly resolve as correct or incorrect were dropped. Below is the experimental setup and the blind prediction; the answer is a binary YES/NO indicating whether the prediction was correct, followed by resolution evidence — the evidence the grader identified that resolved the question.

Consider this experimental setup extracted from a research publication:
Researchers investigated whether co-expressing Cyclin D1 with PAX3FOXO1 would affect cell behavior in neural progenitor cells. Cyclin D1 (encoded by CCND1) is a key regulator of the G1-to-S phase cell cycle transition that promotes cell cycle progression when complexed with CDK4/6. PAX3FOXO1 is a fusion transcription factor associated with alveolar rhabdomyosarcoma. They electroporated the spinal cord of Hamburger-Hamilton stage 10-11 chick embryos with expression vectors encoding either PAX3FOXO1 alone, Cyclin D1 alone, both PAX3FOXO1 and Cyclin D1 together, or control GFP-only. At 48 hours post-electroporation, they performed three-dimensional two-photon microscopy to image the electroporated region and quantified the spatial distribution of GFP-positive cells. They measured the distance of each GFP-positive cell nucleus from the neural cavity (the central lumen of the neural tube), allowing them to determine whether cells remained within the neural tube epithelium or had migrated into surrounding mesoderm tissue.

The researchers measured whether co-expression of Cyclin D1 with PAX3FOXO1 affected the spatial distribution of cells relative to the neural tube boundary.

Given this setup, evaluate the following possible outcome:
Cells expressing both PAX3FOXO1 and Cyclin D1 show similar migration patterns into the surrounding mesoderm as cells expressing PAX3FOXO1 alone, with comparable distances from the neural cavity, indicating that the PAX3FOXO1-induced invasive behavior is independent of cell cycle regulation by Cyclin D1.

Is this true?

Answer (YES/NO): YES